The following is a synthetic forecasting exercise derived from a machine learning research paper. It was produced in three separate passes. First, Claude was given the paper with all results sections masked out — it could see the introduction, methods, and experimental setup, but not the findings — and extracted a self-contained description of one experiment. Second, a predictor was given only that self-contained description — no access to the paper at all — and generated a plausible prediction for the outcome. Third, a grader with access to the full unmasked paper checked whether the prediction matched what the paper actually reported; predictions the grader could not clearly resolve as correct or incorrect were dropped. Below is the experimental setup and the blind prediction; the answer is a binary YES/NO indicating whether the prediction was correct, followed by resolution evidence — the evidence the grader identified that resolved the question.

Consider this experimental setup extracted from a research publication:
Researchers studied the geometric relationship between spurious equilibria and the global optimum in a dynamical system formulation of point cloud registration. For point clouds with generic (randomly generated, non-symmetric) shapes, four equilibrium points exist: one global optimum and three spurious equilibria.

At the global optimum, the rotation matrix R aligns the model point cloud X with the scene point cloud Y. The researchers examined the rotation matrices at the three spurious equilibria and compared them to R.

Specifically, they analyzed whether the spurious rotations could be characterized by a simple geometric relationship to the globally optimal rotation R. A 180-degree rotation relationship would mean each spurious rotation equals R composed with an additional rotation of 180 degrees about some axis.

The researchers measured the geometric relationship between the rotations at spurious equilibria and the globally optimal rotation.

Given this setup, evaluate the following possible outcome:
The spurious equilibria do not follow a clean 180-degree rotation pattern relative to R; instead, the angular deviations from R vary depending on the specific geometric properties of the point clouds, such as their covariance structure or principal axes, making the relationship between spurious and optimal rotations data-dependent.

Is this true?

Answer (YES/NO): NO